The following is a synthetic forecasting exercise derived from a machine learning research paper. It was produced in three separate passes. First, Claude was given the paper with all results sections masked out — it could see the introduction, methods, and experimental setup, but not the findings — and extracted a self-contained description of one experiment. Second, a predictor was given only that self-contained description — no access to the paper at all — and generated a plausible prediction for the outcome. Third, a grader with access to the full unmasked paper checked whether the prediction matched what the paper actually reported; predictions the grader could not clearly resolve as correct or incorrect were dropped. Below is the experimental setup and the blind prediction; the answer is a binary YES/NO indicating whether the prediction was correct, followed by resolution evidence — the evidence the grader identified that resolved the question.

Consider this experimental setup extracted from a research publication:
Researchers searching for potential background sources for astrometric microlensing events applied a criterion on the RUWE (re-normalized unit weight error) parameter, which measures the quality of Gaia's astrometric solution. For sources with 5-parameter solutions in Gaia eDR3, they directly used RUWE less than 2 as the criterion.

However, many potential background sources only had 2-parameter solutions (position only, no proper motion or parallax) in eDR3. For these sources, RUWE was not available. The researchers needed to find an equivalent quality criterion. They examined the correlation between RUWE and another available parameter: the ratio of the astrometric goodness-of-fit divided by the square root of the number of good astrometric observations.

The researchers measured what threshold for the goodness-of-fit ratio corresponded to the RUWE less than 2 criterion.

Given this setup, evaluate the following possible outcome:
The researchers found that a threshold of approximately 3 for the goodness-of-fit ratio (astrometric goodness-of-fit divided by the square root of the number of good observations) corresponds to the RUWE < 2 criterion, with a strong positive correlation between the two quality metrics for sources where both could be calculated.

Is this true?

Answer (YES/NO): NO